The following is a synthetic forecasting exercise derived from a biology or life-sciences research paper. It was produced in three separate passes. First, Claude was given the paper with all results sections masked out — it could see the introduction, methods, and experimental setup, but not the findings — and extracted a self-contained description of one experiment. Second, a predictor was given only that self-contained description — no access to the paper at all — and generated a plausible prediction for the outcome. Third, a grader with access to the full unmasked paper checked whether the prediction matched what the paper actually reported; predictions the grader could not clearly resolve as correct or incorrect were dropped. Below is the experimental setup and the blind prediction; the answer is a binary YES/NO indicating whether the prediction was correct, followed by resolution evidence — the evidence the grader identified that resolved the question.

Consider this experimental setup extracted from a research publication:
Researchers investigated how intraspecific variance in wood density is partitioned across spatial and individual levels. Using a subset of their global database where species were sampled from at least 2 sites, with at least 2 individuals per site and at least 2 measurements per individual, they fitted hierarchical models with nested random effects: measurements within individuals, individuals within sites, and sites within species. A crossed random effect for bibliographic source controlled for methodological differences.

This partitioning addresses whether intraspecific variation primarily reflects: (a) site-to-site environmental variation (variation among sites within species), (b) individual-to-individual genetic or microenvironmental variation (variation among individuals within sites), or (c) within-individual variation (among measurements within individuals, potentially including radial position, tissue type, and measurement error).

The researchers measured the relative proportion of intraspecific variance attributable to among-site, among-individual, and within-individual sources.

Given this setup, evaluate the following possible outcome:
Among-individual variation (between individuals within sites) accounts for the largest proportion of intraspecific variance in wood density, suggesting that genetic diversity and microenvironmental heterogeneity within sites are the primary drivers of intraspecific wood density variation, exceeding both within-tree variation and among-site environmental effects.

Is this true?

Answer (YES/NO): NO